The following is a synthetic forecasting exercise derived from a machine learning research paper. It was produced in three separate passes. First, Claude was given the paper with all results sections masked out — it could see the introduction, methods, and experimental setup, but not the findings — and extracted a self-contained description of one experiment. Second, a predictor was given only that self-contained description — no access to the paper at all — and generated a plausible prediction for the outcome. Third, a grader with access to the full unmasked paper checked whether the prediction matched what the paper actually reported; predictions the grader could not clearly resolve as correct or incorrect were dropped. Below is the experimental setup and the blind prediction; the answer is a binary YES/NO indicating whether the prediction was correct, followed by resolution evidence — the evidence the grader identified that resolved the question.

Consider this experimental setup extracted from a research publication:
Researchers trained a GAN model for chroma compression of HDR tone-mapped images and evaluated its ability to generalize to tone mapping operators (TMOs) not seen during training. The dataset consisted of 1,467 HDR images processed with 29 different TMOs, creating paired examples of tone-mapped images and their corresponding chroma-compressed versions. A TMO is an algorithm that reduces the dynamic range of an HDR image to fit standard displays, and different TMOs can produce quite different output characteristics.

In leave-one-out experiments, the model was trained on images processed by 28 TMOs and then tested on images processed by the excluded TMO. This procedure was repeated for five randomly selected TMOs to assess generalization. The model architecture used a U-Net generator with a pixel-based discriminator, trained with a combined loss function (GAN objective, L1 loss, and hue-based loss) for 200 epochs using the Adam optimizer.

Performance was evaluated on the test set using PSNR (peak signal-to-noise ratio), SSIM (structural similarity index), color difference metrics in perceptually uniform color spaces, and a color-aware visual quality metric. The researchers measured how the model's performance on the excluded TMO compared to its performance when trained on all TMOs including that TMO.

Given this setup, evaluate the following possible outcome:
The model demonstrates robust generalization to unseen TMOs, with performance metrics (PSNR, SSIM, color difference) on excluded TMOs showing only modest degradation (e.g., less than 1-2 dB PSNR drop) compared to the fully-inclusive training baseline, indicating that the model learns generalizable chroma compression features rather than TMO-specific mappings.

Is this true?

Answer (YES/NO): YES